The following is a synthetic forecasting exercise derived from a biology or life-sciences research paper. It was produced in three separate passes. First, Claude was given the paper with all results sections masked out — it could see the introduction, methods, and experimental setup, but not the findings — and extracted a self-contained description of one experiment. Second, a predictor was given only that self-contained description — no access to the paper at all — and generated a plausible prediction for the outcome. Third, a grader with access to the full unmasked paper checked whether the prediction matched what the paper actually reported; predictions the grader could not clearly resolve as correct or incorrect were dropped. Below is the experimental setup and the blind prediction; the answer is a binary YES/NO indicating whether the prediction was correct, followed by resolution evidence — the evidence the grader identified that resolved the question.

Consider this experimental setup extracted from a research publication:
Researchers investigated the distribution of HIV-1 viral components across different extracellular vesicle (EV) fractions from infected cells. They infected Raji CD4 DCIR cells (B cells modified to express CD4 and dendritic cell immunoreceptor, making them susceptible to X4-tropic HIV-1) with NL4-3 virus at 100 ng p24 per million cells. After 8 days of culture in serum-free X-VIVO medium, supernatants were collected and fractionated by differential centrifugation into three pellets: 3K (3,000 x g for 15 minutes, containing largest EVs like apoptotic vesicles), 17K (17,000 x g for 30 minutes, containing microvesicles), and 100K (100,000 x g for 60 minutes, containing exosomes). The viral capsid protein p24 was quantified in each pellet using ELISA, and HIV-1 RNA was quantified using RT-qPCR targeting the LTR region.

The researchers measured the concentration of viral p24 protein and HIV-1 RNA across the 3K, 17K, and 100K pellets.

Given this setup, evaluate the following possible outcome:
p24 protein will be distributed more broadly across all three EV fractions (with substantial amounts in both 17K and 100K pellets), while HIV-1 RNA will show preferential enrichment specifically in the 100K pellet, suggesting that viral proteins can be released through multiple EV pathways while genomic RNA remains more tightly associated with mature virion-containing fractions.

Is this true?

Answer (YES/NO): NO